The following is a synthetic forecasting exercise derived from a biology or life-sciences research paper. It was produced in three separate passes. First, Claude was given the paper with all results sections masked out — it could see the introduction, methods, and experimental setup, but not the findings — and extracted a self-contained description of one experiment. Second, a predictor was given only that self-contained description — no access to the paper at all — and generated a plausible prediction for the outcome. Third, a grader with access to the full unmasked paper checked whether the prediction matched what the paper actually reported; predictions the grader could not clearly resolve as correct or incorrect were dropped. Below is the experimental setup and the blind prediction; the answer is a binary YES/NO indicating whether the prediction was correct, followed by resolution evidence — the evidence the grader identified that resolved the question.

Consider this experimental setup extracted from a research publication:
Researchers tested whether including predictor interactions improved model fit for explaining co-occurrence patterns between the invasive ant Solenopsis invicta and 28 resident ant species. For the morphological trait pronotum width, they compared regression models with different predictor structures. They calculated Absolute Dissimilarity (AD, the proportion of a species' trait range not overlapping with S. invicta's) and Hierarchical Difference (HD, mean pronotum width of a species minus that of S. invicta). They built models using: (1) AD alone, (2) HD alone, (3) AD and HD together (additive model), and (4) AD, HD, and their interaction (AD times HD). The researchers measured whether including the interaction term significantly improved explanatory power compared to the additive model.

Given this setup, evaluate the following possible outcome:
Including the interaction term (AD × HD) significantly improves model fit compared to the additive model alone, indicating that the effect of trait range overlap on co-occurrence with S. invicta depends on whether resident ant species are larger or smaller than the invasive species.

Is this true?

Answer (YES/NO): YES